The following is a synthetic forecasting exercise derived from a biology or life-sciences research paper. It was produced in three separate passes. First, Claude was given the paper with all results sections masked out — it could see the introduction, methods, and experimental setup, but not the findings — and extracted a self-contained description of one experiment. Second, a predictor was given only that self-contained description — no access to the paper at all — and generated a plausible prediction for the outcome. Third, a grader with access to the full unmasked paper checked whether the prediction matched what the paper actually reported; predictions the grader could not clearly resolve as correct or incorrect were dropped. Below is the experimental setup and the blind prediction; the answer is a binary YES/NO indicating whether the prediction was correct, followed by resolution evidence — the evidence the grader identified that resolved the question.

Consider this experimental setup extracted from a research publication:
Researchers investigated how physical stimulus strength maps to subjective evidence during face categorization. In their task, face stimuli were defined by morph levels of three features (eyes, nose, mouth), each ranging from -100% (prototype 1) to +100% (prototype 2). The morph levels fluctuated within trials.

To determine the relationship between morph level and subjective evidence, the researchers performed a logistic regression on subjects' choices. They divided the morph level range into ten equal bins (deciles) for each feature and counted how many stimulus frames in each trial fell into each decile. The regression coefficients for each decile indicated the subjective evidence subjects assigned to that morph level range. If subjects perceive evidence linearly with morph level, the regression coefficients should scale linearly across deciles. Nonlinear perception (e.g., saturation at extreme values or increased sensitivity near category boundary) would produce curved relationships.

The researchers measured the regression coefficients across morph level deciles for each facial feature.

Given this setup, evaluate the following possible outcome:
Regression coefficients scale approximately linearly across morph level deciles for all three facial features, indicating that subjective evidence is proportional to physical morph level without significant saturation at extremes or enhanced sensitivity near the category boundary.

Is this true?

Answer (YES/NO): YES